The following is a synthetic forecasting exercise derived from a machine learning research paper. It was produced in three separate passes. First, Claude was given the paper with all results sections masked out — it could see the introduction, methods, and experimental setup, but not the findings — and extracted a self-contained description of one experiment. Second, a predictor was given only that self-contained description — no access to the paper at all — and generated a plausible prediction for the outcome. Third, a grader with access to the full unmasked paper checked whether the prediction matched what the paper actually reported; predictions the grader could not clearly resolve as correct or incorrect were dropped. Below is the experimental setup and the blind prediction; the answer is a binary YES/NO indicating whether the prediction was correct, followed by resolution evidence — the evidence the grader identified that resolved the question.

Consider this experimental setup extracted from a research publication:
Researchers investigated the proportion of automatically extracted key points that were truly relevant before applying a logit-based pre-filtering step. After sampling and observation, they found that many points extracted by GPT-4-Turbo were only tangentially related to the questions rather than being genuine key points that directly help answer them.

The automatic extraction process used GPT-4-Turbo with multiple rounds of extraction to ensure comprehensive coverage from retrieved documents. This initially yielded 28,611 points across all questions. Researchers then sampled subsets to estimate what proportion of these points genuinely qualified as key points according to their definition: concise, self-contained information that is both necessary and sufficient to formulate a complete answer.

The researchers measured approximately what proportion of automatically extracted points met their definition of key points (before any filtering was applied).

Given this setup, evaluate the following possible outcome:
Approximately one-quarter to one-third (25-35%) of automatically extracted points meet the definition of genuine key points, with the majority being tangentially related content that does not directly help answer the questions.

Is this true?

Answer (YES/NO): YES